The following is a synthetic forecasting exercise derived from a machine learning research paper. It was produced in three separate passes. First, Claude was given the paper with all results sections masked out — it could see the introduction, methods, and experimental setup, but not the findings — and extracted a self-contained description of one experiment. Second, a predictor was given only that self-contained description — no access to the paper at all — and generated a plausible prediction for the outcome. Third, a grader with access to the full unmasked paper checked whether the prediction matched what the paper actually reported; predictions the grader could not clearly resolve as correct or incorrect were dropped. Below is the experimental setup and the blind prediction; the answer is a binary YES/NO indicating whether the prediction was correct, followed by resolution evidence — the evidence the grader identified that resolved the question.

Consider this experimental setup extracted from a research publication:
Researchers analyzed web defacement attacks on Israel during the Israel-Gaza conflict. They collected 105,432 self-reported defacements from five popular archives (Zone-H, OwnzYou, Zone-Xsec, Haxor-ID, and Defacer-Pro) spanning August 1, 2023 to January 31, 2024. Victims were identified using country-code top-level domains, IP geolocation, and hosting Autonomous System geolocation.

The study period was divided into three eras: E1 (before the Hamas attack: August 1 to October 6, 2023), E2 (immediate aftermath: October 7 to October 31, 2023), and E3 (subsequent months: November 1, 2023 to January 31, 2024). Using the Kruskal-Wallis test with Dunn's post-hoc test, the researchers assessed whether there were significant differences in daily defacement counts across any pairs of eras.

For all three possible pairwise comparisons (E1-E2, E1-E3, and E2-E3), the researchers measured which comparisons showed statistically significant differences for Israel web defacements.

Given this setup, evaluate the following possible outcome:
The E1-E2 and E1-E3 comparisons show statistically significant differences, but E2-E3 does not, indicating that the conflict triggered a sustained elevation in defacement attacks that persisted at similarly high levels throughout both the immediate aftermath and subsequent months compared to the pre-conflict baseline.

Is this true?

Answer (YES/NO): NO